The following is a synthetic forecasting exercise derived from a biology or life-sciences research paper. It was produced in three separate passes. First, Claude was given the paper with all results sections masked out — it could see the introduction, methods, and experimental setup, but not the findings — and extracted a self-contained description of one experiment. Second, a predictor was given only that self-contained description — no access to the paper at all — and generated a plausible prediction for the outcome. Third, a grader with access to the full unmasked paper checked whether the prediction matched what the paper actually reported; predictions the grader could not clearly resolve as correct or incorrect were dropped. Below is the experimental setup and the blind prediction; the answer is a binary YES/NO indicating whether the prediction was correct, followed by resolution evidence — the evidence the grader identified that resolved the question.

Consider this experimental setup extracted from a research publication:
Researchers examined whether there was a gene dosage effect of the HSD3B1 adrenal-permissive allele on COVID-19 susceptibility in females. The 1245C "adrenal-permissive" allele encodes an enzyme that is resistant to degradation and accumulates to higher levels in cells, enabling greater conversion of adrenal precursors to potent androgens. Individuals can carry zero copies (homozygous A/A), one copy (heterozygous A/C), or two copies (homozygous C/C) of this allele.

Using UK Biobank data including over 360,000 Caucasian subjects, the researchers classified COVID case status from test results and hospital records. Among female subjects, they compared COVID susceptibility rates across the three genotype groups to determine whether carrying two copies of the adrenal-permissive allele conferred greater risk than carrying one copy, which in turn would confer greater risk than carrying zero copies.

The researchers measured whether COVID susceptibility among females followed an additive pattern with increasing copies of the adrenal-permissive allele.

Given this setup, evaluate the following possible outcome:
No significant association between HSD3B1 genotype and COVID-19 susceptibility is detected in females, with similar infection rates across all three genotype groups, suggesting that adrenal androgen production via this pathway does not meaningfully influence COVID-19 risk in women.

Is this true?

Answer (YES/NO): NO